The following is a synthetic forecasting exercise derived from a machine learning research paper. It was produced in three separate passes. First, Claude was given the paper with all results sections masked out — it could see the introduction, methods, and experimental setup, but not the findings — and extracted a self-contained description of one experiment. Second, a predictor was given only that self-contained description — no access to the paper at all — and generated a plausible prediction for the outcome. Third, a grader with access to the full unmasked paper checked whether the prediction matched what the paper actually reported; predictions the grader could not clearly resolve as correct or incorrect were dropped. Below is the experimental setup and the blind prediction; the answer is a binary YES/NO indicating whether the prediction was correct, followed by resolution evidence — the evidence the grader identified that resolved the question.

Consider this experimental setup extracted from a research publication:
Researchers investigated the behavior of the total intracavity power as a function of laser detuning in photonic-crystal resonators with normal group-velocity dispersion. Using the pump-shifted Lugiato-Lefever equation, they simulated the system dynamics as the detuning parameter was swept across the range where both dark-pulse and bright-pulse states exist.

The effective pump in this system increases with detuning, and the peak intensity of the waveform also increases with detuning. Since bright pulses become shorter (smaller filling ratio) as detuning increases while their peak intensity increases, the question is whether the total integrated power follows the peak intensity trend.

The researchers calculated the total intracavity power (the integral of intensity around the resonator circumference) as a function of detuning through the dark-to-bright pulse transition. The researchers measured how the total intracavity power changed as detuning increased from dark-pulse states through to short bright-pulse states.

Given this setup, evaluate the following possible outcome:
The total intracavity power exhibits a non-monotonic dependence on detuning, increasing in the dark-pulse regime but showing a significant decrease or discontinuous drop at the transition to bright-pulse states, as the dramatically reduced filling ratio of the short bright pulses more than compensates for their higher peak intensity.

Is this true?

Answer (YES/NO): NO